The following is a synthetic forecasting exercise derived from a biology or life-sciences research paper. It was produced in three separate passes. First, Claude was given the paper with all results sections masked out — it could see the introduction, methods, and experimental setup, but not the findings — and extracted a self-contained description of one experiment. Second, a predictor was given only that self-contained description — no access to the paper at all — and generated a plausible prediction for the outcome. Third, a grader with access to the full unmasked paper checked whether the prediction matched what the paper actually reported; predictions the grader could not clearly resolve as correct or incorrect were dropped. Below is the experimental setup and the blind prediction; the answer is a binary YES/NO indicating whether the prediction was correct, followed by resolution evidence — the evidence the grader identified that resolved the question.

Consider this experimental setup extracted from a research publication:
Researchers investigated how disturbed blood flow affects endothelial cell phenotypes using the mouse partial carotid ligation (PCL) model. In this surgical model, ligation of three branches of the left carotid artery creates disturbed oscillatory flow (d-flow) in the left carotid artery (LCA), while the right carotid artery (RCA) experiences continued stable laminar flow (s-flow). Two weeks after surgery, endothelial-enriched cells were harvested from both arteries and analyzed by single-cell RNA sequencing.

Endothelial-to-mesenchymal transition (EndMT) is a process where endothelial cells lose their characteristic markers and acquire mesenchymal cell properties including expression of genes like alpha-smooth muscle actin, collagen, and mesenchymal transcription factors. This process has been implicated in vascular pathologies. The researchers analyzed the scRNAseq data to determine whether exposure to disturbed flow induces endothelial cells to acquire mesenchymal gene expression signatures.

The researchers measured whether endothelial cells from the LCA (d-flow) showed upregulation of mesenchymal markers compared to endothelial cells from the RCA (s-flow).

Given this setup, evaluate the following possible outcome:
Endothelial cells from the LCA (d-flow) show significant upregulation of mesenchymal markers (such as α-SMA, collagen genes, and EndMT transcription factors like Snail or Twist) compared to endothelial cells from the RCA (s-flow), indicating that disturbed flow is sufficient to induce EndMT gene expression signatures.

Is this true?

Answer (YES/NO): YES